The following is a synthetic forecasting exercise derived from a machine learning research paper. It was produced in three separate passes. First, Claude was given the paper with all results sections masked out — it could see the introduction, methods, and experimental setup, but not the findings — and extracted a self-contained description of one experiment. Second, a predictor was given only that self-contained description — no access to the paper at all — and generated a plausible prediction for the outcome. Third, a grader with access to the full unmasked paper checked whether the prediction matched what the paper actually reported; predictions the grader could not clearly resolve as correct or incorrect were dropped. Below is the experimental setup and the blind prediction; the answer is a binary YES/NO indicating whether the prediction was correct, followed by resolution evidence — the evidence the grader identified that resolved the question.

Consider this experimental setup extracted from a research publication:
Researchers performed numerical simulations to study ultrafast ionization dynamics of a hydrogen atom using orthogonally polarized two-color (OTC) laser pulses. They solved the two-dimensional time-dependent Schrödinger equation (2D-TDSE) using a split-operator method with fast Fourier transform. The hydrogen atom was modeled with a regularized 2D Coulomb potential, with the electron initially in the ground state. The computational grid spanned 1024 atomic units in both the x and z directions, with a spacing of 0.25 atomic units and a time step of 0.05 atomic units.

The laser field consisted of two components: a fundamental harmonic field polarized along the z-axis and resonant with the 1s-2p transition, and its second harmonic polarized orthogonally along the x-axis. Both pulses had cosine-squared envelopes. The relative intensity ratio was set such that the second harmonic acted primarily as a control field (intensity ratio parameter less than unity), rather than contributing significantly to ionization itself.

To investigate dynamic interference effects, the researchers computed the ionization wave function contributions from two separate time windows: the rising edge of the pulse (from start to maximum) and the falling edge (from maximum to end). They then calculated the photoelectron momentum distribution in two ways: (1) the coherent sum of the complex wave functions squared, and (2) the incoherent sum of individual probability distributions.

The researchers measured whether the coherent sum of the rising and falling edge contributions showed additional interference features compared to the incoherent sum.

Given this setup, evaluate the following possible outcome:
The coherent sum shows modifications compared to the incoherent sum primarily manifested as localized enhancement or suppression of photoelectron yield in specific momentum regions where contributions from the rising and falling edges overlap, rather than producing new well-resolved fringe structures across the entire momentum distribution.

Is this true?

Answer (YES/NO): NO